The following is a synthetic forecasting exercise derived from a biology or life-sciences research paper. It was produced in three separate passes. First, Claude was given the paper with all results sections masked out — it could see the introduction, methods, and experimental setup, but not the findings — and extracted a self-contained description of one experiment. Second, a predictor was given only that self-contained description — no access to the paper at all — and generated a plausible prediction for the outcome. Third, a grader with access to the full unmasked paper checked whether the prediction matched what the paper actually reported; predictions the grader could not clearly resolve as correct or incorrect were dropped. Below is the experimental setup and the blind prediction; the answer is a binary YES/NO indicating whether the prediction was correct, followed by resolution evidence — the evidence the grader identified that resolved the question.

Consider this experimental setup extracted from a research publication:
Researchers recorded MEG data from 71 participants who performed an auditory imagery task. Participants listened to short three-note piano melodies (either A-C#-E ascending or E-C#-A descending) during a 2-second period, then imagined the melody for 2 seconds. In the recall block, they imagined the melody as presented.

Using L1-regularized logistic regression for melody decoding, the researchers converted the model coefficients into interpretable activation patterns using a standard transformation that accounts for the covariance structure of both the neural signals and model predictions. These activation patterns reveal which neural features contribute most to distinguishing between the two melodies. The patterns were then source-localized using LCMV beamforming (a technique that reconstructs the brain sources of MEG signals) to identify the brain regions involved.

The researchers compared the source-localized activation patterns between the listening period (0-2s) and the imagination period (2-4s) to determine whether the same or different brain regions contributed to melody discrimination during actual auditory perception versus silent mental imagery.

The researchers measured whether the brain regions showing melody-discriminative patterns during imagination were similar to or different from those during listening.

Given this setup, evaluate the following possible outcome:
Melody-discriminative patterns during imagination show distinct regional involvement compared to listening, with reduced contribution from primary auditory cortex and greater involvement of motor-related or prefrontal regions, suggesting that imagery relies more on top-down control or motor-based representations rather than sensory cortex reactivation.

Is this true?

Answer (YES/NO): YES